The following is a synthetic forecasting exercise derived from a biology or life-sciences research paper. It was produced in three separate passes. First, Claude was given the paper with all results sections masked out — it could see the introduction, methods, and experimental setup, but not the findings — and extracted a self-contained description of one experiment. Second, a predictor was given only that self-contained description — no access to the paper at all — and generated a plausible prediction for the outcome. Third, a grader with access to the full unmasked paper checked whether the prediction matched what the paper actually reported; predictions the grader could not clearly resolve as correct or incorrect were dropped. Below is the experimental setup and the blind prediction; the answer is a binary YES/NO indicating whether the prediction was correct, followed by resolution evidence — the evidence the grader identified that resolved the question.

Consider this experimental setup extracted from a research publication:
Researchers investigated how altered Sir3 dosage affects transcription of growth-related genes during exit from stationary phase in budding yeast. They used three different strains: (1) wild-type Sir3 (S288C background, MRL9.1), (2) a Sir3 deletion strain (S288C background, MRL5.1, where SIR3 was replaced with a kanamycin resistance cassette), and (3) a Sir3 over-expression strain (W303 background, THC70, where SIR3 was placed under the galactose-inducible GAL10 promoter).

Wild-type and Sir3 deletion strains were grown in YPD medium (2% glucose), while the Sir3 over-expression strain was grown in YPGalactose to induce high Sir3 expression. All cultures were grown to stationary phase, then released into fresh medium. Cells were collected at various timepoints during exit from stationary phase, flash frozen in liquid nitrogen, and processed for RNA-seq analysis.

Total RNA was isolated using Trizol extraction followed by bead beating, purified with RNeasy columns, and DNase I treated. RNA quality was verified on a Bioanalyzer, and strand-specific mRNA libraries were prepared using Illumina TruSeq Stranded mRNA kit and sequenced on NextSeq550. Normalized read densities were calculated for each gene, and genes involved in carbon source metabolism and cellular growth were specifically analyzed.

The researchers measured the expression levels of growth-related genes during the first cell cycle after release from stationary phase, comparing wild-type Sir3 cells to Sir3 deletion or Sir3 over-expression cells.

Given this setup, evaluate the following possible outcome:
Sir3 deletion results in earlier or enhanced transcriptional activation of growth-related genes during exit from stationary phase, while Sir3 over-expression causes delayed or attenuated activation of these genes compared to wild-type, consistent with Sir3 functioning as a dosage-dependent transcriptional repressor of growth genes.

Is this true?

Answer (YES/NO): NO